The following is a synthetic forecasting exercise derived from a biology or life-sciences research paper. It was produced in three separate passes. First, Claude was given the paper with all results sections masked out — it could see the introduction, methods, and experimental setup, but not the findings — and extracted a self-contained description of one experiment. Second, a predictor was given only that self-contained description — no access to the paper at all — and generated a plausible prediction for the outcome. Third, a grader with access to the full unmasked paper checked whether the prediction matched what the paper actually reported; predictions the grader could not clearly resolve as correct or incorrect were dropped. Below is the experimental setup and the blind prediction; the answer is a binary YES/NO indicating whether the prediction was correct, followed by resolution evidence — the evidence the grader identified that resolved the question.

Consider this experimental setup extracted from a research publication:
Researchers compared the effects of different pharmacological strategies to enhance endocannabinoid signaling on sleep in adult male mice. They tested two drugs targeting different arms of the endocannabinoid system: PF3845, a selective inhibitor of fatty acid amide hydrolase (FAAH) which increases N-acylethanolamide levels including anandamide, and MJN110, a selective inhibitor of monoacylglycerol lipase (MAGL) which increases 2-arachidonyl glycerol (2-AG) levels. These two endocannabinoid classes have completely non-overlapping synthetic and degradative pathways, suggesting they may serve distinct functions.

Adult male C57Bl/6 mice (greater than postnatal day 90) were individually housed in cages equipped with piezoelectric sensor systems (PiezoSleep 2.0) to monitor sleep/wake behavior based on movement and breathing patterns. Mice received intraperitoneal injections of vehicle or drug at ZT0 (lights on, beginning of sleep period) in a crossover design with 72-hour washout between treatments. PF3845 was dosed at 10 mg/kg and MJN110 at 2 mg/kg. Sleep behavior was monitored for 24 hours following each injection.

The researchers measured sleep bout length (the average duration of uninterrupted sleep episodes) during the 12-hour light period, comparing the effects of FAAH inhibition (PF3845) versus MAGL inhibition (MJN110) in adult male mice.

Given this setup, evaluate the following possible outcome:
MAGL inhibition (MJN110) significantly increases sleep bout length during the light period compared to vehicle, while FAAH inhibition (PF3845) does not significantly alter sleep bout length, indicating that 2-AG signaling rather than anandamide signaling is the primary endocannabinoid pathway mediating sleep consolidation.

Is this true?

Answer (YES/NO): NO